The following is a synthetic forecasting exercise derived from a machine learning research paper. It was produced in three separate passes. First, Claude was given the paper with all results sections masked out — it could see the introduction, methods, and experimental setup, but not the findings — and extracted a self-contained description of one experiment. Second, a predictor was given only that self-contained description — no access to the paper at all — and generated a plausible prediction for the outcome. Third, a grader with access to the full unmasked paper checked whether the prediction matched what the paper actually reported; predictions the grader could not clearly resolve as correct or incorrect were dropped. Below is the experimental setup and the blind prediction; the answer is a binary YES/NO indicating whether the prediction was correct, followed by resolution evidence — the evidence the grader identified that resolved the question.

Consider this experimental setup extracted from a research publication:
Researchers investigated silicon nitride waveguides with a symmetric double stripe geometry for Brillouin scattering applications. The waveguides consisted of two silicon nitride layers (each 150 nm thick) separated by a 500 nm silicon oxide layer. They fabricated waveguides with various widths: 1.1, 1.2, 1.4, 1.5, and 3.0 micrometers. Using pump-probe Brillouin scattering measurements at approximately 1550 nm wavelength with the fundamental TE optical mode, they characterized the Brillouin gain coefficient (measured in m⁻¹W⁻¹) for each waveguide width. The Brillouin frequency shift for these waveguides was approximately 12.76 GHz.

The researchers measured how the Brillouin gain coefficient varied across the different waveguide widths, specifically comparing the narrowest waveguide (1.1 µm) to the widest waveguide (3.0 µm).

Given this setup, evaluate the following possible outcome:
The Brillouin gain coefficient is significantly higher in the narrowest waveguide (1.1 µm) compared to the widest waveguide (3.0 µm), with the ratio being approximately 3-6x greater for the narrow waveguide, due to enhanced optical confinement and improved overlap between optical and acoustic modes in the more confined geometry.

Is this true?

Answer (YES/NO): NO